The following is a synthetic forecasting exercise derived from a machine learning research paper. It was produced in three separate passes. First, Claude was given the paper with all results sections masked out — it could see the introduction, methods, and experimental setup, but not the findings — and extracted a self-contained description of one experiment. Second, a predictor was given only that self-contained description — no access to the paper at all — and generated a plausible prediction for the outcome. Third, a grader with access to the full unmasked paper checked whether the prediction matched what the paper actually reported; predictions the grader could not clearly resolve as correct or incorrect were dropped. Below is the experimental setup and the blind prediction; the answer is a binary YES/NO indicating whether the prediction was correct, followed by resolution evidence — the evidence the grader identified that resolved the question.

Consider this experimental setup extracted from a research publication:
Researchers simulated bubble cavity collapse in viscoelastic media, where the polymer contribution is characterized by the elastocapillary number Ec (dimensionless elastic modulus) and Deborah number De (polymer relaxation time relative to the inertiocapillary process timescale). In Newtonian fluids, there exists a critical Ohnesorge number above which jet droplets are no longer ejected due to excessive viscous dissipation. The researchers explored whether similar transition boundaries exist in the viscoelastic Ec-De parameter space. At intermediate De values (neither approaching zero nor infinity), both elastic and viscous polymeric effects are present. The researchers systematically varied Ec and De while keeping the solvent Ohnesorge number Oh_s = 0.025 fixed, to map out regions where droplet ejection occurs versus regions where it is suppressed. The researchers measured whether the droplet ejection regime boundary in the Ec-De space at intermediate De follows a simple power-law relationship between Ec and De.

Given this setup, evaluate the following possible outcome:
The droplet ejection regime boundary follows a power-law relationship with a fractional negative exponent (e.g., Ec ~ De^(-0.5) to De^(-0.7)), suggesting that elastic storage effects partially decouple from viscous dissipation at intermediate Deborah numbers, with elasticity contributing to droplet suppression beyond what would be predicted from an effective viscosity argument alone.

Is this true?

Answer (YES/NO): NO